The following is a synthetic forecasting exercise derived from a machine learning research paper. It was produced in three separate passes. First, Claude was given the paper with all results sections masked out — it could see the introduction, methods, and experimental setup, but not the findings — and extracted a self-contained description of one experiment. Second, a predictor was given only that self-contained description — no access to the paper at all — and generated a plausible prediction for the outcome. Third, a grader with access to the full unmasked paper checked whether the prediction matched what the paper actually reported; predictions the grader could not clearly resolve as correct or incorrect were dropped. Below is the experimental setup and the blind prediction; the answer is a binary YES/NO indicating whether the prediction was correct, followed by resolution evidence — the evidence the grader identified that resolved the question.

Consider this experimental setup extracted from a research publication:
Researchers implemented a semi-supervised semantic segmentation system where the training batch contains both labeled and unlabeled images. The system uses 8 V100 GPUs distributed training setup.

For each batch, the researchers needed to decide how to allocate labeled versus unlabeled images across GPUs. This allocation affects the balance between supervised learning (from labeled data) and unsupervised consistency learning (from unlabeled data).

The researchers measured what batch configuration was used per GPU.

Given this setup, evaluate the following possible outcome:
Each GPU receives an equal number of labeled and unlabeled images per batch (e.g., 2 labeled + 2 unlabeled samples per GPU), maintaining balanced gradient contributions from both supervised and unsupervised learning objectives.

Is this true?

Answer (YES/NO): YES